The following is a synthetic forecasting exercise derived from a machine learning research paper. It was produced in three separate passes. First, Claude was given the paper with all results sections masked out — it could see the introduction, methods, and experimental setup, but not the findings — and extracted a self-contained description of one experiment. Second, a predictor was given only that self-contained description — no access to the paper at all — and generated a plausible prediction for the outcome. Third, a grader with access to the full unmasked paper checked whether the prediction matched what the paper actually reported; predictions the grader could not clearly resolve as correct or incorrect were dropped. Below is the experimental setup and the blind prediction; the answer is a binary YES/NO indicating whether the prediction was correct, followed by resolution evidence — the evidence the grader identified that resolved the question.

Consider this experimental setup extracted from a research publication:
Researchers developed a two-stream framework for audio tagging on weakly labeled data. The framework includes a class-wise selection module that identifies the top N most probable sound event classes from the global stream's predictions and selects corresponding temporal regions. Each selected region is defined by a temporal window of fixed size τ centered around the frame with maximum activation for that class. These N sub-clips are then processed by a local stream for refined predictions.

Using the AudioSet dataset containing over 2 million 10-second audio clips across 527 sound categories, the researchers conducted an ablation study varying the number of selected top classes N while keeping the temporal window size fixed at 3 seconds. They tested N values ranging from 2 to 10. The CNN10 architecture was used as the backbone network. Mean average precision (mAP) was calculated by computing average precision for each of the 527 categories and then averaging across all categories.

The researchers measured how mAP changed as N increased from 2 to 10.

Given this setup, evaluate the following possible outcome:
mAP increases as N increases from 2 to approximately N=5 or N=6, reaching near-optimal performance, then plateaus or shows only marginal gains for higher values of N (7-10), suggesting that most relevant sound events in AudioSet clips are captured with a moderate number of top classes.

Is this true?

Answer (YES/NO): YES